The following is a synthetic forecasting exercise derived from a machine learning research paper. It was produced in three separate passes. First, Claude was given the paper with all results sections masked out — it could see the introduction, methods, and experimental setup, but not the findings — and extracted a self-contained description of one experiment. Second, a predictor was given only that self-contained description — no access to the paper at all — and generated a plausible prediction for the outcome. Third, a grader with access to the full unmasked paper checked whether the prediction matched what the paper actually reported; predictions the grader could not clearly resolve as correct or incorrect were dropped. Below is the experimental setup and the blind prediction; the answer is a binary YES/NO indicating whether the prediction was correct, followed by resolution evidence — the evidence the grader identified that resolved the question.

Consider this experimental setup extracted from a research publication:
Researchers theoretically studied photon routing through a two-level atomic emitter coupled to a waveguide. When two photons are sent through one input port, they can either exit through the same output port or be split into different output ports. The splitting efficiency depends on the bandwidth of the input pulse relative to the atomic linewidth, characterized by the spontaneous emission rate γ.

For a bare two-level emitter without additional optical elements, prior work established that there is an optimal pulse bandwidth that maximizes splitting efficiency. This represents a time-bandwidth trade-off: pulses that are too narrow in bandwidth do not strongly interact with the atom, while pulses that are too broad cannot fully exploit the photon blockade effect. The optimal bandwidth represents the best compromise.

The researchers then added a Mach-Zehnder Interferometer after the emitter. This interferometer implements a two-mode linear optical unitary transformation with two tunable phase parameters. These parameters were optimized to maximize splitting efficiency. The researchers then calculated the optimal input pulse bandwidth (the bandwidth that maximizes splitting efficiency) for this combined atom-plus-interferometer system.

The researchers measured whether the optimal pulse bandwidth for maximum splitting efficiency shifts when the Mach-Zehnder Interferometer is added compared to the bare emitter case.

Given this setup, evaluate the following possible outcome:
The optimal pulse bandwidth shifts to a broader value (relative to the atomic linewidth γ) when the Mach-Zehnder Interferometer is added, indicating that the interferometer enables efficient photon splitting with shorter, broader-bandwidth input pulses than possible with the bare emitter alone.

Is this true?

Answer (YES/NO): NO